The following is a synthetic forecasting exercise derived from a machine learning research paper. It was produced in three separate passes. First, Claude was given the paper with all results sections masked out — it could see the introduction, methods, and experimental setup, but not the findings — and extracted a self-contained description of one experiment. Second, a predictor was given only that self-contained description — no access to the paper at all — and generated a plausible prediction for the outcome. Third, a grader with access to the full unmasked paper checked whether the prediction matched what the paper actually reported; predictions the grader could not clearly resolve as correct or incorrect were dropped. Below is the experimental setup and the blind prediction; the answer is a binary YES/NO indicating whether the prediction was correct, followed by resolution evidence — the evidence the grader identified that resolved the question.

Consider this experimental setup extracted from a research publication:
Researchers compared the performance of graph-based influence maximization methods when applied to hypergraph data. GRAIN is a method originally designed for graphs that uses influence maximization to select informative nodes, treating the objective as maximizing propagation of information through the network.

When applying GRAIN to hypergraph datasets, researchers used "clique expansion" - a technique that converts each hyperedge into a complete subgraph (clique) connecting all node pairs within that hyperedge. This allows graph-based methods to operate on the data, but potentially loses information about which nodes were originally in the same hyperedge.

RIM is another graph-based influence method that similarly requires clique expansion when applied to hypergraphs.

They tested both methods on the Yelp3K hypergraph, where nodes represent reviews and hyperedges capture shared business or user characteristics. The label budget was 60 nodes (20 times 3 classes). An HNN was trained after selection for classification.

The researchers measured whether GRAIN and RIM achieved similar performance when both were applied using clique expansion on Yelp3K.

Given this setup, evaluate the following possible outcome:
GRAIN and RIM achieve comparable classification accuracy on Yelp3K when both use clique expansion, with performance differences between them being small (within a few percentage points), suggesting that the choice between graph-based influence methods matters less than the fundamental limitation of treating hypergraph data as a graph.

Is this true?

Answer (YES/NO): NO